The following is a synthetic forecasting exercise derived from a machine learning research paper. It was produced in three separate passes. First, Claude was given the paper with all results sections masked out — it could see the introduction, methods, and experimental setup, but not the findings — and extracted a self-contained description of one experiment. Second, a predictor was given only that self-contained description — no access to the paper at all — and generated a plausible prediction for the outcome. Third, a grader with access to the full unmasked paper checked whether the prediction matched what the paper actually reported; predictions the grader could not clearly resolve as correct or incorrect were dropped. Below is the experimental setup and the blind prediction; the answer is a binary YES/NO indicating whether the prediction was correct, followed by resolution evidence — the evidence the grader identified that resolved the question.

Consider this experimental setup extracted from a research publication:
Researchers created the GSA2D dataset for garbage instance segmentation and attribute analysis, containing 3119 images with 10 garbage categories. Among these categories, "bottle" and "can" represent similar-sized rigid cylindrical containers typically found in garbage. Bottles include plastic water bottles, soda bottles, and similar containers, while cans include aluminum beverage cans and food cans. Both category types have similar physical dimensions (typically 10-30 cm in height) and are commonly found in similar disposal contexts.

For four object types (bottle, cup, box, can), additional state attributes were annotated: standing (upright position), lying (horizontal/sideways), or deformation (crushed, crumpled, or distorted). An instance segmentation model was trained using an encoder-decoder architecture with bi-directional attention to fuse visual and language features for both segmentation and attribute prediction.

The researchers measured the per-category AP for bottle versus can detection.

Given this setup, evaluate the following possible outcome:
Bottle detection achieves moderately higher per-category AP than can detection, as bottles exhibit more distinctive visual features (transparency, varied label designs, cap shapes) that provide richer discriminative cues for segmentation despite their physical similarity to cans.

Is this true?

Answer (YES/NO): NO